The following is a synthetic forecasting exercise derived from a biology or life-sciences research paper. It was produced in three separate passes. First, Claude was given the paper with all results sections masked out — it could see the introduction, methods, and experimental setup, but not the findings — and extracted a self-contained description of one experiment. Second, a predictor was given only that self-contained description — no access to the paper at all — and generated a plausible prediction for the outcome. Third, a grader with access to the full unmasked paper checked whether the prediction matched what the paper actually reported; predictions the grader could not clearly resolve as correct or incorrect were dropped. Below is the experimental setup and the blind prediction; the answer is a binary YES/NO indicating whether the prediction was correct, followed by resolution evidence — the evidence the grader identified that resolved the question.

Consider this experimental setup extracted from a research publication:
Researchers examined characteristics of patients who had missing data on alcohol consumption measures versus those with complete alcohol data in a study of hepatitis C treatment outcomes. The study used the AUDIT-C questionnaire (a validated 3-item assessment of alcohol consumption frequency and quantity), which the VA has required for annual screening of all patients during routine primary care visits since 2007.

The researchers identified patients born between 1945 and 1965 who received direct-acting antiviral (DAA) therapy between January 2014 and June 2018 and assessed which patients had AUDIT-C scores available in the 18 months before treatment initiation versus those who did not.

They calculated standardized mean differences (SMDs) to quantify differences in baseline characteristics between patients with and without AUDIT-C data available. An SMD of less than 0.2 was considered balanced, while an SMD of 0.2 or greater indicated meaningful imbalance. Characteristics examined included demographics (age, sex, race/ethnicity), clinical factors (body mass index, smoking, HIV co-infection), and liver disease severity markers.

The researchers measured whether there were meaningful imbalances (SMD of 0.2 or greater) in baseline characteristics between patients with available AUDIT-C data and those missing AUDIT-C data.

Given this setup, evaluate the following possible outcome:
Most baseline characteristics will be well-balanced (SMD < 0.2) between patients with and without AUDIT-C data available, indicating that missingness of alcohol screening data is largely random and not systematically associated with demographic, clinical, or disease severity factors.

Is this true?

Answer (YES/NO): YES